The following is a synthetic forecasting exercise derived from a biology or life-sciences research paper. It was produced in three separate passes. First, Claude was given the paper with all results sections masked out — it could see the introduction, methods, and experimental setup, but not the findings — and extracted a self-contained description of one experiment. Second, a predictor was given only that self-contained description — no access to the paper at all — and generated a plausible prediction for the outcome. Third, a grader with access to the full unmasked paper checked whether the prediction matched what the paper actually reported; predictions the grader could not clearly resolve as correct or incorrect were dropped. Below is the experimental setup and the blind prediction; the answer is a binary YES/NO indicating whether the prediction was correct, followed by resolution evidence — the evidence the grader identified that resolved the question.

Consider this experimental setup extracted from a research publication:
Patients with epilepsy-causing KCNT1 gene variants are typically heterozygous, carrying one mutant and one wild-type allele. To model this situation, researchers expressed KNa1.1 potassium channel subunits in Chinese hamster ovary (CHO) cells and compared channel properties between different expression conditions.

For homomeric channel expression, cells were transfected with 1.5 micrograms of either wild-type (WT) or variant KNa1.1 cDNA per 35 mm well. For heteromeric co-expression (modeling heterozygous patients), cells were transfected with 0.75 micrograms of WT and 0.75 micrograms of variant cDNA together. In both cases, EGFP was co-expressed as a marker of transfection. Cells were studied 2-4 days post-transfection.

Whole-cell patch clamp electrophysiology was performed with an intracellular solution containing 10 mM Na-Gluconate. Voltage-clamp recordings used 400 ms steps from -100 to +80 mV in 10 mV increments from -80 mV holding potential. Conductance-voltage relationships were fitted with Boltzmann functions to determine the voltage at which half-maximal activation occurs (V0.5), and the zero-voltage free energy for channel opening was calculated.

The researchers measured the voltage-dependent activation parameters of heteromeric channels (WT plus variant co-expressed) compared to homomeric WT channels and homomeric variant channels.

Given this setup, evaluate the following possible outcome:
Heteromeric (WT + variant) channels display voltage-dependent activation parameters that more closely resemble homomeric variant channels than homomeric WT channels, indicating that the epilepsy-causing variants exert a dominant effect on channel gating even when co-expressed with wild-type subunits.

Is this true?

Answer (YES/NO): NO